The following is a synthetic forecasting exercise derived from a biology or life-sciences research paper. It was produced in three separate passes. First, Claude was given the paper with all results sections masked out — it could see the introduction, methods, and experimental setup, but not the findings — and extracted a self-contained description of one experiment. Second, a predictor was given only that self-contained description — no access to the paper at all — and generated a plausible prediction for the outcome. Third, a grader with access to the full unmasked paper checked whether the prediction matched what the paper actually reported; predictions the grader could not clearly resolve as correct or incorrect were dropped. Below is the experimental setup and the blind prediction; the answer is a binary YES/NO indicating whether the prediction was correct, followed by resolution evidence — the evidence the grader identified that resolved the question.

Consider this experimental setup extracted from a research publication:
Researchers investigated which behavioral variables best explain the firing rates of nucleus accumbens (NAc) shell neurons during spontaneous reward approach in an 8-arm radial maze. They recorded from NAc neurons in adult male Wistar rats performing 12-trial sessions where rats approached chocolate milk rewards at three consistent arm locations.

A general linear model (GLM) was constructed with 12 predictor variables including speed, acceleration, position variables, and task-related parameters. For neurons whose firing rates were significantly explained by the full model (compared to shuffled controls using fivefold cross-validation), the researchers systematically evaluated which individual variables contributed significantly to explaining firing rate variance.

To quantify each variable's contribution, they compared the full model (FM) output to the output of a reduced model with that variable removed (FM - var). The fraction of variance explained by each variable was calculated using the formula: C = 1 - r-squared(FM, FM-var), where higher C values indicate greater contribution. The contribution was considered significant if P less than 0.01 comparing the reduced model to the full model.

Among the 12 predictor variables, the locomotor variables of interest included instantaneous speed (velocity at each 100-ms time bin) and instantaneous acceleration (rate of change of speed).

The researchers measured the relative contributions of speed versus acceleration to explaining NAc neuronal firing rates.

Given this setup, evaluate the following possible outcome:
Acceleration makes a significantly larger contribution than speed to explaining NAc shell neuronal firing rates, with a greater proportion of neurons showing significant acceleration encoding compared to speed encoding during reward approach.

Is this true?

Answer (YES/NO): NO